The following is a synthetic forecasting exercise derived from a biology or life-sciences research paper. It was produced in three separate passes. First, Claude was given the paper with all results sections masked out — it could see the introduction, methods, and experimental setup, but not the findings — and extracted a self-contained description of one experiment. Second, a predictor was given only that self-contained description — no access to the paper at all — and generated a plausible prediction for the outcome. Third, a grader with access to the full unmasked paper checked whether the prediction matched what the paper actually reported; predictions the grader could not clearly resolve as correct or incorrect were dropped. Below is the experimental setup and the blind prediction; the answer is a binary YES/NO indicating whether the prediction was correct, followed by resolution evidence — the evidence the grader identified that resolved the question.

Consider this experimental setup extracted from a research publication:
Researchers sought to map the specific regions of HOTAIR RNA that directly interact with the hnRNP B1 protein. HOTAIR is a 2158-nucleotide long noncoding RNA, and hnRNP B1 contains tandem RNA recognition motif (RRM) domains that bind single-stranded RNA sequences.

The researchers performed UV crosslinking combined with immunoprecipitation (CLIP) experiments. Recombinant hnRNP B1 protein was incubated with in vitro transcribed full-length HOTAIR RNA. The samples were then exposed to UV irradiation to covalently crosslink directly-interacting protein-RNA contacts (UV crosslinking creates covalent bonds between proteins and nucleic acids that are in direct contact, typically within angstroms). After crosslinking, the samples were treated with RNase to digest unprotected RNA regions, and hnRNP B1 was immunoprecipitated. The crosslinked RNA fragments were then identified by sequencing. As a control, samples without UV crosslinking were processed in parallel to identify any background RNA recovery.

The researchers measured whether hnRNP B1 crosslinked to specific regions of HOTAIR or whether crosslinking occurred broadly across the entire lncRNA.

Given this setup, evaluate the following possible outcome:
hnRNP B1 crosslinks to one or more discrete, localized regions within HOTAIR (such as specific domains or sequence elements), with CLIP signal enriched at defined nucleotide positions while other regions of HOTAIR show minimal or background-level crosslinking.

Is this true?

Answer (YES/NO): YES